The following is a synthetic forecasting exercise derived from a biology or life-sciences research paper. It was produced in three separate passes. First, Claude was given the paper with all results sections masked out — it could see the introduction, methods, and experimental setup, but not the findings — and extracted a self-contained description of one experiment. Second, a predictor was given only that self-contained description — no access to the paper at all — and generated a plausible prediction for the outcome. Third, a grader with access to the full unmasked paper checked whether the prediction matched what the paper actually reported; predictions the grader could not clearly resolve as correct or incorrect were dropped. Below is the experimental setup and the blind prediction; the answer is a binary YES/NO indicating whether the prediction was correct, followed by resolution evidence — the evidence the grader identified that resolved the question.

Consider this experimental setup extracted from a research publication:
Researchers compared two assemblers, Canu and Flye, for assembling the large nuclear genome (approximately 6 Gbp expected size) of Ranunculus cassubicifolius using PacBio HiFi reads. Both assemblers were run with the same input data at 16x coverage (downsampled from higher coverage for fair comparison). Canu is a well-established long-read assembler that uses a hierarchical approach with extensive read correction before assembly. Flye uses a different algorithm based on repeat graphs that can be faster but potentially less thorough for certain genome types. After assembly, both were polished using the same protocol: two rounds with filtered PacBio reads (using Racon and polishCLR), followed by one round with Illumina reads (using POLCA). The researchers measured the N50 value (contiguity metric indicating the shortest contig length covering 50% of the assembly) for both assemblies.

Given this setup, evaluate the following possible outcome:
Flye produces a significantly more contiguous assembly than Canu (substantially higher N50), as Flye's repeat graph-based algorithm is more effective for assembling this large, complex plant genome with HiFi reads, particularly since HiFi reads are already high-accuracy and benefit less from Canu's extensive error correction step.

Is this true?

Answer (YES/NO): YES